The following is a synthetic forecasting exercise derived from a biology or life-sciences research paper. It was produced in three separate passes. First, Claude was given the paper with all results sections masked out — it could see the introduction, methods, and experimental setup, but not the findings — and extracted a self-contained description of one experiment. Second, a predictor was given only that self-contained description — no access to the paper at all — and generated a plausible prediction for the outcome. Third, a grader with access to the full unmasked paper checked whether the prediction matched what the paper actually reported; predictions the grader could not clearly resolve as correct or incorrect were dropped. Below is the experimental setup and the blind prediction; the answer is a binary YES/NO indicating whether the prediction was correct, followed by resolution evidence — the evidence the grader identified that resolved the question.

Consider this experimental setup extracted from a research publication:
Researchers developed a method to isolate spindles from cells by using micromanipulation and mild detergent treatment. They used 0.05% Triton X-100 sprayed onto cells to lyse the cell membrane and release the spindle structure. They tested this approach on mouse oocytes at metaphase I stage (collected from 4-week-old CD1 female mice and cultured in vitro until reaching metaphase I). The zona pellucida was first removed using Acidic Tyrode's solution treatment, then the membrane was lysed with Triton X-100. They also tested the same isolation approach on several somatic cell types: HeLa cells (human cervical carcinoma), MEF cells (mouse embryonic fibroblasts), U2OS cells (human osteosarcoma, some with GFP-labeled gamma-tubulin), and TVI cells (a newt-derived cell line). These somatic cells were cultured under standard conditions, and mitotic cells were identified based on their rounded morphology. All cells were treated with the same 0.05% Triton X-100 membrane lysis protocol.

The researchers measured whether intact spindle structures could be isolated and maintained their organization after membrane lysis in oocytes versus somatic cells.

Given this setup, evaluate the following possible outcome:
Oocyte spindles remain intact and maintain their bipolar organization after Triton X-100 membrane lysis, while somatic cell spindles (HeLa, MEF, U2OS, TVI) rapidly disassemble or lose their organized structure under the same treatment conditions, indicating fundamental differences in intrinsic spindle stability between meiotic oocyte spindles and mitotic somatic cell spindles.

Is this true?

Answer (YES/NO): NO